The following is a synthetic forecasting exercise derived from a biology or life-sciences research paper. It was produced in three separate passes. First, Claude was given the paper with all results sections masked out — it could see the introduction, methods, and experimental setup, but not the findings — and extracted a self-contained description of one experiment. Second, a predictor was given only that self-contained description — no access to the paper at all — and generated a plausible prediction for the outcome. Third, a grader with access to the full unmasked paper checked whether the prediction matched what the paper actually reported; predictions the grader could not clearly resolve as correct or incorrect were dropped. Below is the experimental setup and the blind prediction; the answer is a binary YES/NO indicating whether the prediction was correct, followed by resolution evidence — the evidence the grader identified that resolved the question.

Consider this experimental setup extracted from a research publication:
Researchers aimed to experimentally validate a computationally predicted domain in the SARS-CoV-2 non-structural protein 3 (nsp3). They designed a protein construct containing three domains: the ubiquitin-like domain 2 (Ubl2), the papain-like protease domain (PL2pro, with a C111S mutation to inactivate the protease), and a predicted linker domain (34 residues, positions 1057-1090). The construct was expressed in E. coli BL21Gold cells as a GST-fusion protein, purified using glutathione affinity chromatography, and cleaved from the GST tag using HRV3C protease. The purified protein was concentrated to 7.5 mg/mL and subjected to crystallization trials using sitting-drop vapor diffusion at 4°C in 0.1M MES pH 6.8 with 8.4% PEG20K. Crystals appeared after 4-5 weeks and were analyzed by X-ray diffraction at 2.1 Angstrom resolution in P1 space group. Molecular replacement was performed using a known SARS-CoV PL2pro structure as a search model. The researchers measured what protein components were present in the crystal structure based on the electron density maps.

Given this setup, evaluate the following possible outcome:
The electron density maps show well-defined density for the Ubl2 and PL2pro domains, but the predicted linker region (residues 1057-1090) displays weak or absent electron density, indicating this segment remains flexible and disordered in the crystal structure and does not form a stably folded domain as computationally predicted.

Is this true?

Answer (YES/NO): NO